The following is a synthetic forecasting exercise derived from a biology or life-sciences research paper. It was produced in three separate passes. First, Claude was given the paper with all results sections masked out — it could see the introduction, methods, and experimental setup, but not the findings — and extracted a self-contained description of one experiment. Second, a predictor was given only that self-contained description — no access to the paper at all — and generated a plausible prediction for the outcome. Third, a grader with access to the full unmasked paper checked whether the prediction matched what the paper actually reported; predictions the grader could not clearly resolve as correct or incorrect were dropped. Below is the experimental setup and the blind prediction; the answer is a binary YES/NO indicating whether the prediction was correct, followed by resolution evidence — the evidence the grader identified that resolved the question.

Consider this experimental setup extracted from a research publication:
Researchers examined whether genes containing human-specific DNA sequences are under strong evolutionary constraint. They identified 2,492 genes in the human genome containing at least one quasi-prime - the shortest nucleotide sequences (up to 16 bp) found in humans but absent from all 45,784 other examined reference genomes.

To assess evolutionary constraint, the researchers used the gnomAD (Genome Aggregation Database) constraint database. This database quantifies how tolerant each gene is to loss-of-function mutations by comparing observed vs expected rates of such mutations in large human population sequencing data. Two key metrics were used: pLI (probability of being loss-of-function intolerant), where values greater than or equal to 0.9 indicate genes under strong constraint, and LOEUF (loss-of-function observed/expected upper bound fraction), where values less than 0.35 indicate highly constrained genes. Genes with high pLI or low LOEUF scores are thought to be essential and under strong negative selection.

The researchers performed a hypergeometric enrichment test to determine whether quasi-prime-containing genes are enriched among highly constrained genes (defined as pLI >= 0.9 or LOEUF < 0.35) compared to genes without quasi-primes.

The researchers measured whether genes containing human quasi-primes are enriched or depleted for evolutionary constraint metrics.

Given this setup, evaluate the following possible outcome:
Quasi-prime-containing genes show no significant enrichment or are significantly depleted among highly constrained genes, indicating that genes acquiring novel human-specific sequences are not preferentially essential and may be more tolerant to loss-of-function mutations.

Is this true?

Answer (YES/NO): NO